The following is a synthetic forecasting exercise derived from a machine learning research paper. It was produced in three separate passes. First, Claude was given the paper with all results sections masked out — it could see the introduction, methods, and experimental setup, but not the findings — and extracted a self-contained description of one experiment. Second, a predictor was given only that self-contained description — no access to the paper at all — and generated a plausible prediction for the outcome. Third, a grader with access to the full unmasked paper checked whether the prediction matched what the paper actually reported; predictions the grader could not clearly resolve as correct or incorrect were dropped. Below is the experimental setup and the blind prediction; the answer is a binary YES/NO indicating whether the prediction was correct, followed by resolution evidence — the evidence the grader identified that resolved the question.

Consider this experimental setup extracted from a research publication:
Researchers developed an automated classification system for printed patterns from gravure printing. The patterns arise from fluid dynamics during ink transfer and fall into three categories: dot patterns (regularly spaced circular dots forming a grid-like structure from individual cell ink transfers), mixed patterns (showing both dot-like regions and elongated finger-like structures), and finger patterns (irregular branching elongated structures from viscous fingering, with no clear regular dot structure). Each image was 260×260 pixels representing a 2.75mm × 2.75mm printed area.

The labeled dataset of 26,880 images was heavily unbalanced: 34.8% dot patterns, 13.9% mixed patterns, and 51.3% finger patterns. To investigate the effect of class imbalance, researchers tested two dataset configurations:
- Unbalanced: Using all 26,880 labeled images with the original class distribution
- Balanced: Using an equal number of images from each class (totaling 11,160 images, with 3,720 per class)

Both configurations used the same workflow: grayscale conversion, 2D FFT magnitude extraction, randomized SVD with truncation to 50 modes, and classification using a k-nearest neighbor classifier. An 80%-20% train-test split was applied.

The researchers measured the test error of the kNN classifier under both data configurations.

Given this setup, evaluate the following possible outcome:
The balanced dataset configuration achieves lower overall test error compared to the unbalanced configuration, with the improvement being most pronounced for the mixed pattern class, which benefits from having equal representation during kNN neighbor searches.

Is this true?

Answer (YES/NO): NO